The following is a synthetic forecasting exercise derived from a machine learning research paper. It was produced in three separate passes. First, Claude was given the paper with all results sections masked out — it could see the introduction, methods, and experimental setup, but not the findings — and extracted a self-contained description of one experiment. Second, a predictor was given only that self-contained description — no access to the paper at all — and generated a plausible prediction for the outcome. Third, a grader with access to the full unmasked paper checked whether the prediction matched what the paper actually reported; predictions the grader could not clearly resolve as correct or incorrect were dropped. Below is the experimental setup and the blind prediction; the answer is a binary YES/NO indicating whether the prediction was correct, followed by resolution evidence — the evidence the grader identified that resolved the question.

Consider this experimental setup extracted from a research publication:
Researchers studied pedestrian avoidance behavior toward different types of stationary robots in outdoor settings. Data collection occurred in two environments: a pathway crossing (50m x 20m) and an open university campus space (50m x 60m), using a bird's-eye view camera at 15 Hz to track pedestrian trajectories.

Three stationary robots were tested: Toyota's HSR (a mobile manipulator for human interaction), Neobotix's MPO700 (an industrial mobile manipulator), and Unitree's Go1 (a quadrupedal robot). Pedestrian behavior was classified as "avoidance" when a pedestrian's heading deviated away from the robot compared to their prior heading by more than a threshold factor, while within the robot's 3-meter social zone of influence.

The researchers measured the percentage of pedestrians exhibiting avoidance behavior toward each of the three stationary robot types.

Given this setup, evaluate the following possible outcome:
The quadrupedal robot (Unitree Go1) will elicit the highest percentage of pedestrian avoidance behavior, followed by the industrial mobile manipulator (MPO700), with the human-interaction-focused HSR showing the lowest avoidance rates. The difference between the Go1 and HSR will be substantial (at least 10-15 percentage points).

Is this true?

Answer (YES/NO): NO